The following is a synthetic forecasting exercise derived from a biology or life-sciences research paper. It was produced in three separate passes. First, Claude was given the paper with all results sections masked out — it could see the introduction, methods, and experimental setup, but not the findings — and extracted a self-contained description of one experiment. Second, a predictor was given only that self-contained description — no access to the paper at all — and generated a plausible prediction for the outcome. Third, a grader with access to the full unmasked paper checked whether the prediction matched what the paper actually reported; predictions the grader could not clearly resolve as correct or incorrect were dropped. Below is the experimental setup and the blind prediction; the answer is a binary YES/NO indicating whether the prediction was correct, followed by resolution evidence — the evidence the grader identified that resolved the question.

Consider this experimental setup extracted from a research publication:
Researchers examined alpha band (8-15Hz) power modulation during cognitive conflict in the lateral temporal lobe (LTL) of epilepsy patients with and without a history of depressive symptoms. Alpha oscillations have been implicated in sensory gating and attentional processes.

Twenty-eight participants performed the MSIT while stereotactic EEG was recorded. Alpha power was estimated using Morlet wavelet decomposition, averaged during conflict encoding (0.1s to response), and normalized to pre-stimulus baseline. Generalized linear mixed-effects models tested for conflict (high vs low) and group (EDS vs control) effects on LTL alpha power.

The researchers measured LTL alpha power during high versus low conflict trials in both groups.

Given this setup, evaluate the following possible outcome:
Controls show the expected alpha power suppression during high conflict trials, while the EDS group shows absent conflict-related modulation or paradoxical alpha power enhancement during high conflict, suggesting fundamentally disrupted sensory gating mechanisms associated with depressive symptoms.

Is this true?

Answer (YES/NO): NO